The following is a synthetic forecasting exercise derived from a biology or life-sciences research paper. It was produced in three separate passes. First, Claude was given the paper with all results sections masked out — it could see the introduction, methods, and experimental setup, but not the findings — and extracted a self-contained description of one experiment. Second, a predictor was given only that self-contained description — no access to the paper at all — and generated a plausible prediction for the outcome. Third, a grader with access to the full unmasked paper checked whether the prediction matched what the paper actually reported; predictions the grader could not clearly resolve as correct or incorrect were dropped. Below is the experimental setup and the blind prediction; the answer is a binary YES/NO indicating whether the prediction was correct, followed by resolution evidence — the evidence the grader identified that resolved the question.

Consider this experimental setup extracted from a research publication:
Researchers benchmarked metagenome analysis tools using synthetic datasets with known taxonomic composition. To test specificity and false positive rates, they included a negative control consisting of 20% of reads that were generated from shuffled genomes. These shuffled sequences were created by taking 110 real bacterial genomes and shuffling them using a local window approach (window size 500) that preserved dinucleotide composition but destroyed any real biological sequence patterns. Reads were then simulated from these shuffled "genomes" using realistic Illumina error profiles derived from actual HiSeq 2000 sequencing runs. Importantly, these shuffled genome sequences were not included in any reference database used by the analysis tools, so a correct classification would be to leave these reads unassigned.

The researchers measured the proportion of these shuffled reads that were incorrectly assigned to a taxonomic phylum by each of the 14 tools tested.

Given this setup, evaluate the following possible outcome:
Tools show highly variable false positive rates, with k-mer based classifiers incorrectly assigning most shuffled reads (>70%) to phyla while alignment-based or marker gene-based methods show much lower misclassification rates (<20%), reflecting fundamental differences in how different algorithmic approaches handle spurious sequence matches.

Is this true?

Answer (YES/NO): NO